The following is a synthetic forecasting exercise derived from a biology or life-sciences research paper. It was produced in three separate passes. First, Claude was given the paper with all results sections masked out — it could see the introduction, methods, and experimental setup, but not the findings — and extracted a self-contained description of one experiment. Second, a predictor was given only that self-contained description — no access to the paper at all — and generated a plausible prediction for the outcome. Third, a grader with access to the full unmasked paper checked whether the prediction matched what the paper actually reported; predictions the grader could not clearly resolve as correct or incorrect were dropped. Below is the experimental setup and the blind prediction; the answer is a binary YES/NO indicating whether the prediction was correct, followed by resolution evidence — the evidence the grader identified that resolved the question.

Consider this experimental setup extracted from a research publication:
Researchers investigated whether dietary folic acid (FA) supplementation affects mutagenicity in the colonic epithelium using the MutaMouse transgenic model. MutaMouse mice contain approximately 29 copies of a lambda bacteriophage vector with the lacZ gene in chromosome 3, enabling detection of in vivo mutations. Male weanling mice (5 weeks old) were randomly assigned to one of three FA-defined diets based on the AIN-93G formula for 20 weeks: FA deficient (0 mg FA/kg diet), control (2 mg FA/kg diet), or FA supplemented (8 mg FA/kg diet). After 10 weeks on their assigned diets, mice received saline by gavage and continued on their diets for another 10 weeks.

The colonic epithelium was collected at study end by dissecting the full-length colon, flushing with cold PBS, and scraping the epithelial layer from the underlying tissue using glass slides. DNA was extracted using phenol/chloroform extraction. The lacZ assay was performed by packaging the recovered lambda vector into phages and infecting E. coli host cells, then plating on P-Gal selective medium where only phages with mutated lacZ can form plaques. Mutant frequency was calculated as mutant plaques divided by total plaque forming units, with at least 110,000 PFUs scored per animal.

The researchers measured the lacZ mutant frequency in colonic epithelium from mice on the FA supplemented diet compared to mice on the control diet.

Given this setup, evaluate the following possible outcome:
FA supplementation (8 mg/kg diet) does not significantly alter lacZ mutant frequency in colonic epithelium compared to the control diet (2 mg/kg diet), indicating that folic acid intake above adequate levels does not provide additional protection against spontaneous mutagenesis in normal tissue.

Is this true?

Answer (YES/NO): NO